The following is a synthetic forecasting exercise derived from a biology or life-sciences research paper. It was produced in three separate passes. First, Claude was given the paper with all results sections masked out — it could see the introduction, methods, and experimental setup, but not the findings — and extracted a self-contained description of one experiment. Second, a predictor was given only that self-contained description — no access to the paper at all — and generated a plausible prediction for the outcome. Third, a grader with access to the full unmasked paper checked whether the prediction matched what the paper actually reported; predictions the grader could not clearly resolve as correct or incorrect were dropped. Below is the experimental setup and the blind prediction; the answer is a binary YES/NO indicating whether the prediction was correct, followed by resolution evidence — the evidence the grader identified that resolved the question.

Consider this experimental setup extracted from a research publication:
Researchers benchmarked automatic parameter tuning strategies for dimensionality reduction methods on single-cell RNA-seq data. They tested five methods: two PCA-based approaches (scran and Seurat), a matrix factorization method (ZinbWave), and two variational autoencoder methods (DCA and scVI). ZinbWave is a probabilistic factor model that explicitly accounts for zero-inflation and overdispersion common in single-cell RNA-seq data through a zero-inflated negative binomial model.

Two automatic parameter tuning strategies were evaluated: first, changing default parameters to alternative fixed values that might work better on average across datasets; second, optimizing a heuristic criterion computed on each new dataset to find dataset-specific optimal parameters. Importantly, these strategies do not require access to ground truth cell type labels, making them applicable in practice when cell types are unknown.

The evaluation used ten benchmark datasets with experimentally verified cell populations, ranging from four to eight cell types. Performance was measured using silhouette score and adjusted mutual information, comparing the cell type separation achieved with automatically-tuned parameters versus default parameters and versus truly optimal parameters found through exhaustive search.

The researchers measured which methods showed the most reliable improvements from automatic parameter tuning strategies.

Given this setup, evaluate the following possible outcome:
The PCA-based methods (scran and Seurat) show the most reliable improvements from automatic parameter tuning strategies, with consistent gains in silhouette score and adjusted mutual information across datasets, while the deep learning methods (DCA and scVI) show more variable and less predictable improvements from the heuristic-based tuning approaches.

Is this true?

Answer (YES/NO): NO